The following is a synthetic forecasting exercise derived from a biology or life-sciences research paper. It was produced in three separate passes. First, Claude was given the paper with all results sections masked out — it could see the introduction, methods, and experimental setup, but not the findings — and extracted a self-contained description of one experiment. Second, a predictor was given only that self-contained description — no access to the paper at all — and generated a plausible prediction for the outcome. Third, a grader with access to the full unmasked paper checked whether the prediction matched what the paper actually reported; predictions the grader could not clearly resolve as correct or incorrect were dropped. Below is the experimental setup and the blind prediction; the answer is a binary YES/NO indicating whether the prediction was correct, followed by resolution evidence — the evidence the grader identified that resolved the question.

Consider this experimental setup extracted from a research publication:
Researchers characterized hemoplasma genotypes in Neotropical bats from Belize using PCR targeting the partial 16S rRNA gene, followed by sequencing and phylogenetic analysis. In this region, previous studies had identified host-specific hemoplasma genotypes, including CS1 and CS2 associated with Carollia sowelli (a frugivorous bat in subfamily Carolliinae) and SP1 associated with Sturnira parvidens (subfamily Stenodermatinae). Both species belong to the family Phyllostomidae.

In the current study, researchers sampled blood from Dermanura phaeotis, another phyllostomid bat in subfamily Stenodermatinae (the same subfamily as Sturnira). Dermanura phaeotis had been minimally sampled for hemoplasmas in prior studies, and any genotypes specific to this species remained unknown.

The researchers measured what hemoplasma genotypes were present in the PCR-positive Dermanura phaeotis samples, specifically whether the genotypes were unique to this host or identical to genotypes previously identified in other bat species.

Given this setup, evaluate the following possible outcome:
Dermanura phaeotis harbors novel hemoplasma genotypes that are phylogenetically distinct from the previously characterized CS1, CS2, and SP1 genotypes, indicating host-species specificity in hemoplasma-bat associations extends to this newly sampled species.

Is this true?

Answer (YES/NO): NO